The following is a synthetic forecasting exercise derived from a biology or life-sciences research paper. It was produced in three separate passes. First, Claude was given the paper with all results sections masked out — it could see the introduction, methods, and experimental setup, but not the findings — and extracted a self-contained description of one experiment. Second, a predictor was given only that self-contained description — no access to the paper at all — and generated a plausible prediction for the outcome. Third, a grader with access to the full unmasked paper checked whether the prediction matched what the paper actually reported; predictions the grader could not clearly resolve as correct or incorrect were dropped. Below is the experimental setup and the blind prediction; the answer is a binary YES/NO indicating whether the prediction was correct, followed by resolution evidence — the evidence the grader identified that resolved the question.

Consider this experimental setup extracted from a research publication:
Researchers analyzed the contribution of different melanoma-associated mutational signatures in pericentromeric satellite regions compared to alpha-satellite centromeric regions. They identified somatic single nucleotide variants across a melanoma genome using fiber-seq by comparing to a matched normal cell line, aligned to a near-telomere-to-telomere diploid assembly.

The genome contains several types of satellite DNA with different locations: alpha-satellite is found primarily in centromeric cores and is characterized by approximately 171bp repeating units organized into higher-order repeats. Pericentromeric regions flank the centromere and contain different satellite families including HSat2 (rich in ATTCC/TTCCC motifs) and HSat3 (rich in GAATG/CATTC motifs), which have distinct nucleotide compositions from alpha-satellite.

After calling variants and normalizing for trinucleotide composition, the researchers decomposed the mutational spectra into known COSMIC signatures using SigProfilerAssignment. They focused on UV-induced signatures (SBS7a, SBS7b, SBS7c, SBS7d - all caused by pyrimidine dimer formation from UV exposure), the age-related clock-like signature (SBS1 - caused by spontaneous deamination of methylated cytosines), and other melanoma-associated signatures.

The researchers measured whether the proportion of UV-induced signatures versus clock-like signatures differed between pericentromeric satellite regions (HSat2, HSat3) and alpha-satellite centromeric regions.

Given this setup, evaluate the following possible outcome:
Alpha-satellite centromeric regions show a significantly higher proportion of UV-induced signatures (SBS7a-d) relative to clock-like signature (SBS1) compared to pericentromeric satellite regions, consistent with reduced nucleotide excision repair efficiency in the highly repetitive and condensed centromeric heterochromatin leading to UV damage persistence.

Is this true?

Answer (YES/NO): NO